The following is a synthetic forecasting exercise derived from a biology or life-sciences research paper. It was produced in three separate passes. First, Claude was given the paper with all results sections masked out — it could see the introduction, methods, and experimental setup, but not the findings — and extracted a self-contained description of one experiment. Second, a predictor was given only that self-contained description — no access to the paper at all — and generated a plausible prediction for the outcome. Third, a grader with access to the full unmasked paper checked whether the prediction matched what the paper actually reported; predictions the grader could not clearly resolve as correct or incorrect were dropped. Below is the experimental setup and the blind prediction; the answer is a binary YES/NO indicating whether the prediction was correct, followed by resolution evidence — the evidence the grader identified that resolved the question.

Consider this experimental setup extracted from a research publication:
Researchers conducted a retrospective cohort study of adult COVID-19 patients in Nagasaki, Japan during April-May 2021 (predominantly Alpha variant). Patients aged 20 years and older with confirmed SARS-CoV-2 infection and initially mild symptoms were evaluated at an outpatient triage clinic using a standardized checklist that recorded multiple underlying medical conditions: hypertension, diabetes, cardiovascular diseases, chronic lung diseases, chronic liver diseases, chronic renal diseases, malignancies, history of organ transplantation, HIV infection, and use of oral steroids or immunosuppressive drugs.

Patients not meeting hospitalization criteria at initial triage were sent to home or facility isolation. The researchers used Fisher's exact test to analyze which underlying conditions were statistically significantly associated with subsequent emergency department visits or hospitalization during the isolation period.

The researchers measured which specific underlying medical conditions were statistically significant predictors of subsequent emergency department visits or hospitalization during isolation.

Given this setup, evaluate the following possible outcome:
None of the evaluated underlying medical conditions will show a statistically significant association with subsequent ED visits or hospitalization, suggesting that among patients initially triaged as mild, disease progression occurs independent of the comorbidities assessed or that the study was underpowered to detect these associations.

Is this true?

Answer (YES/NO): NO